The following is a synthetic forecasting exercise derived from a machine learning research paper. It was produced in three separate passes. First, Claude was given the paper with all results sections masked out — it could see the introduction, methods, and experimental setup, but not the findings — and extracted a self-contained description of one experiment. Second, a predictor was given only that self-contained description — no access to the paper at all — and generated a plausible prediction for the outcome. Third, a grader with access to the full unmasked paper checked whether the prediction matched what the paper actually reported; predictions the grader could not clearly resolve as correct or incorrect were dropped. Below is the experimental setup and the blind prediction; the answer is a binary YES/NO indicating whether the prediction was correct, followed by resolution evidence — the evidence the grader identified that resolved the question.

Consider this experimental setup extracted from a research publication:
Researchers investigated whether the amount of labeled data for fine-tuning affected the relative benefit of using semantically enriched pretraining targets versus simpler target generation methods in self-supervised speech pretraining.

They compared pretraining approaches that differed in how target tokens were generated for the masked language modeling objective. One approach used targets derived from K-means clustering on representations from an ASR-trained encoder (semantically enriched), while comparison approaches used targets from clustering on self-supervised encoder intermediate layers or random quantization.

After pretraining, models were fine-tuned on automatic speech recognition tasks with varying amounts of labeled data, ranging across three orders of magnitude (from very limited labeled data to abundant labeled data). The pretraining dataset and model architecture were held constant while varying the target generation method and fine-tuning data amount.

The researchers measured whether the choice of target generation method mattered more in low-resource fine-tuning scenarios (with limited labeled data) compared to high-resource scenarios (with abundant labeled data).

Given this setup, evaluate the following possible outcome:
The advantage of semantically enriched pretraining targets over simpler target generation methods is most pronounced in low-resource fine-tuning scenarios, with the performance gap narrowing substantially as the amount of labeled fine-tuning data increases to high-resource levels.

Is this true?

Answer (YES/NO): YES